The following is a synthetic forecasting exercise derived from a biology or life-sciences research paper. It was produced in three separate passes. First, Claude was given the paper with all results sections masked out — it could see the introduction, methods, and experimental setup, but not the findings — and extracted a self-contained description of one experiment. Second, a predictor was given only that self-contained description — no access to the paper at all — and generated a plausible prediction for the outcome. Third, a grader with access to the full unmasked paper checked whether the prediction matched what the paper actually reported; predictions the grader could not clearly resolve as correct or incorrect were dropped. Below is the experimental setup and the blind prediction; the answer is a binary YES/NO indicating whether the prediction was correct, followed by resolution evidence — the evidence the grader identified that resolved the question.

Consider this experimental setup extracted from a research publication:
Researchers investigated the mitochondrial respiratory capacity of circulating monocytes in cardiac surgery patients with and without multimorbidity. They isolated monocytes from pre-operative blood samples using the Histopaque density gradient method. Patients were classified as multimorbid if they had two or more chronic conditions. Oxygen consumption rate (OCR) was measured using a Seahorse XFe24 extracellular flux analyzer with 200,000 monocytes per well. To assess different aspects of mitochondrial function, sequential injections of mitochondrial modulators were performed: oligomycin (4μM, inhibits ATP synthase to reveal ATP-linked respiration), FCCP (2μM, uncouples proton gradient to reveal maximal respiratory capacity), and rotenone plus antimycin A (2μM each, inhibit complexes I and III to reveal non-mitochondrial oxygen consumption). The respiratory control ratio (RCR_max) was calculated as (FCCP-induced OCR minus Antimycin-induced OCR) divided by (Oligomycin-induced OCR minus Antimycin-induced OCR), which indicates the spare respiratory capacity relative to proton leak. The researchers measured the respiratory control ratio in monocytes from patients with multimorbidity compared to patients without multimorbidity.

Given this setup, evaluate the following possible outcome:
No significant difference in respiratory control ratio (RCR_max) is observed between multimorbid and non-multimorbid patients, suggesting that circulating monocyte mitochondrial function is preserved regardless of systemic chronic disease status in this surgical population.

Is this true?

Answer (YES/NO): NO